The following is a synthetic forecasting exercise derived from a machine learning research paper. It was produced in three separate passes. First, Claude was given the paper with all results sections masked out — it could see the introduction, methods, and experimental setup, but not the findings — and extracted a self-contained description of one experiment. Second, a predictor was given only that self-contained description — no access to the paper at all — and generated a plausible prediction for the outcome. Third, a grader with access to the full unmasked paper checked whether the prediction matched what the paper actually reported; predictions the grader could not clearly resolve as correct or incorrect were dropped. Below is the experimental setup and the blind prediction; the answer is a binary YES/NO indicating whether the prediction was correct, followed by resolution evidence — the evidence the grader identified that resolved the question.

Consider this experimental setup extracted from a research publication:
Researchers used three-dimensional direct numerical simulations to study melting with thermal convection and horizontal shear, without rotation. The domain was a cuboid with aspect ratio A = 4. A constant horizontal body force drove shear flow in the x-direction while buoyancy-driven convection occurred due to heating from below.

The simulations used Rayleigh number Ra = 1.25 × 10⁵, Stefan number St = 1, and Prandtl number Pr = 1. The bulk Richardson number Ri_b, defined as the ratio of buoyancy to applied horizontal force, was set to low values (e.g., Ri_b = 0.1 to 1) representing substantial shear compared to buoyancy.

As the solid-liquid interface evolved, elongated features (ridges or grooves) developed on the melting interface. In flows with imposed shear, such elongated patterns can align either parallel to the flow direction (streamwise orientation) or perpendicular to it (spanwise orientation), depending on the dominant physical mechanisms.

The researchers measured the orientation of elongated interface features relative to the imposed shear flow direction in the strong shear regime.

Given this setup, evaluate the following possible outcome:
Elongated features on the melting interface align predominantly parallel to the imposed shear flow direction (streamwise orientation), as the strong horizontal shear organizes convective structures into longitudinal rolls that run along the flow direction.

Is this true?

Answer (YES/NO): YES